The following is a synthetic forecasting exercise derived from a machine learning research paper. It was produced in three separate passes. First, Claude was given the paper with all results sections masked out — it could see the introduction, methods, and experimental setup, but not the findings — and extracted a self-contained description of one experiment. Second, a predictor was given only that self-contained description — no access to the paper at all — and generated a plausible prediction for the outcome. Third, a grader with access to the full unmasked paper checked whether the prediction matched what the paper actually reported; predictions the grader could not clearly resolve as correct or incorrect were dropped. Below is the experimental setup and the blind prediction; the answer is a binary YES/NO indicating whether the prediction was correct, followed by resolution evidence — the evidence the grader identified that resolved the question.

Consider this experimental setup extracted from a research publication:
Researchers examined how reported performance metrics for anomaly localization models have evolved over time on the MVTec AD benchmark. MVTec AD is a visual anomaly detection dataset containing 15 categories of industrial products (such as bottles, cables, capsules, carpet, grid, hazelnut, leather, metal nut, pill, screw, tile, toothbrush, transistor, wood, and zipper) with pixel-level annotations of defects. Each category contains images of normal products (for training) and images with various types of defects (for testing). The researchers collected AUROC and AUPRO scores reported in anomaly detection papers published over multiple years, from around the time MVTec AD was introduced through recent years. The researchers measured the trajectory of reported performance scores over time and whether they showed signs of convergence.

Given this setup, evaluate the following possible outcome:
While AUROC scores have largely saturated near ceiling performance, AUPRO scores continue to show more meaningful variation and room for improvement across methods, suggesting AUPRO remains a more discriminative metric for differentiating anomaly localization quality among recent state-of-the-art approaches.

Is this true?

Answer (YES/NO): NO